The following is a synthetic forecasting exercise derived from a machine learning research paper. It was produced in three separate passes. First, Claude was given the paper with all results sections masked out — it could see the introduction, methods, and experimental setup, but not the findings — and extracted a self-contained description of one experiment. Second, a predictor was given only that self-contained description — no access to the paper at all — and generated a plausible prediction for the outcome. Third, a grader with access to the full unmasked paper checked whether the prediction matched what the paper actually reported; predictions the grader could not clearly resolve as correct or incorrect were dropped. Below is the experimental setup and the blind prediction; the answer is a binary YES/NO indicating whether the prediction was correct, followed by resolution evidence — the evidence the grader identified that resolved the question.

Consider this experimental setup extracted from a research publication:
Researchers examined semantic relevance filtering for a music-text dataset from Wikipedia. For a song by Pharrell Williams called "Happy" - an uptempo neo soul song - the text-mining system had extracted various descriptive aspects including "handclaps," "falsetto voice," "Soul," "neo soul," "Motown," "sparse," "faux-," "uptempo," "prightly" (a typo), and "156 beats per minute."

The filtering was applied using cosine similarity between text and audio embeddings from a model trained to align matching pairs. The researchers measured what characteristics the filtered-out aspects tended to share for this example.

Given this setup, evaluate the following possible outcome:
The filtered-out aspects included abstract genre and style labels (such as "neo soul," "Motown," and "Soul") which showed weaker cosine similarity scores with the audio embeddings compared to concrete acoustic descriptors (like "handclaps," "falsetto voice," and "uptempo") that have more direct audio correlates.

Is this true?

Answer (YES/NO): NO